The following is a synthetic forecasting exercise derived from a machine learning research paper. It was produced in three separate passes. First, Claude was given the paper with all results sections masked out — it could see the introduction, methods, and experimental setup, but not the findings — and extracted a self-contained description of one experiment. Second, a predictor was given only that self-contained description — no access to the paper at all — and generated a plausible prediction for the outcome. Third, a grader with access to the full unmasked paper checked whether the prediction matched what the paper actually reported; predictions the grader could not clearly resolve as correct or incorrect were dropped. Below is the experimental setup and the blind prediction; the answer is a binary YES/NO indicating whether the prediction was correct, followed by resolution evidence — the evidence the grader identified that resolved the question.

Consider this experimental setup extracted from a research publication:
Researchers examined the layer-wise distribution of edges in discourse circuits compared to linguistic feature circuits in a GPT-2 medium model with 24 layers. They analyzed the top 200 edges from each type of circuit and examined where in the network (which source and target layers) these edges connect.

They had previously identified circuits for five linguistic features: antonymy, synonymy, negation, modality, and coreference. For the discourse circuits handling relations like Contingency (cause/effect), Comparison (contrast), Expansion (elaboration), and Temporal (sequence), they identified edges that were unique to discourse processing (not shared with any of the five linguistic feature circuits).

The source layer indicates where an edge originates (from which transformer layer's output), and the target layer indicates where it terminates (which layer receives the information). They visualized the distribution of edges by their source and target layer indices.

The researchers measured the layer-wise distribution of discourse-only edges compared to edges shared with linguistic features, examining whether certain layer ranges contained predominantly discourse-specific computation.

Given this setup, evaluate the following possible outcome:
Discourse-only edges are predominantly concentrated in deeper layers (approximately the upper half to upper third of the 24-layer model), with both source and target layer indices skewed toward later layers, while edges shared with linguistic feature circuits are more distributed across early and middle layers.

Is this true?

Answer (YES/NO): NO